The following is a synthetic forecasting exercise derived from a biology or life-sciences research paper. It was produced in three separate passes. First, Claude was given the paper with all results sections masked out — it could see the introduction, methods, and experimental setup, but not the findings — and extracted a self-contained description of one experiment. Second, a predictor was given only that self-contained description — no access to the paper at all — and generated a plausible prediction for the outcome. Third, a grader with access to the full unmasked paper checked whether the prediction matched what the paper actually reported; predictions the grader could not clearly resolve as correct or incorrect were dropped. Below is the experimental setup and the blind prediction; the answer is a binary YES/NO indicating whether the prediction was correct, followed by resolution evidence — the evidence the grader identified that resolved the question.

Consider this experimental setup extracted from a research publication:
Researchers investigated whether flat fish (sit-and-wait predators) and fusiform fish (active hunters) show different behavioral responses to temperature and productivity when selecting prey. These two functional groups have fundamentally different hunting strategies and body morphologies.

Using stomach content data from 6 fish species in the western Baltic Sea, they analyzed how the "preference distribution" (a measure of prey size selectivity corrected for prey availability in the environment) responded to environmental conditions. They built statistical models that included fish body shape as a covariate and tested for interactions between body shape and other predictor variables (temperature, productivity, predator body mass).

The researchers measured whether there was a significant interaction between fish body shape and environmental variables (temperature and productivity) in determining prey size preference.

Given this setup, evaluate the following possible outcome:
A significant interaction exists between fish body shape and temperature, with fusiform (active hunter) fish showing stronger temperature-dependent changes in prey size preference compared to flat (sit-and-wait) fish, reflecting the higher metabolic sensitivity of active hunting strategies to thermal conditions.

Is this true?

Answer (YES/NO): NO